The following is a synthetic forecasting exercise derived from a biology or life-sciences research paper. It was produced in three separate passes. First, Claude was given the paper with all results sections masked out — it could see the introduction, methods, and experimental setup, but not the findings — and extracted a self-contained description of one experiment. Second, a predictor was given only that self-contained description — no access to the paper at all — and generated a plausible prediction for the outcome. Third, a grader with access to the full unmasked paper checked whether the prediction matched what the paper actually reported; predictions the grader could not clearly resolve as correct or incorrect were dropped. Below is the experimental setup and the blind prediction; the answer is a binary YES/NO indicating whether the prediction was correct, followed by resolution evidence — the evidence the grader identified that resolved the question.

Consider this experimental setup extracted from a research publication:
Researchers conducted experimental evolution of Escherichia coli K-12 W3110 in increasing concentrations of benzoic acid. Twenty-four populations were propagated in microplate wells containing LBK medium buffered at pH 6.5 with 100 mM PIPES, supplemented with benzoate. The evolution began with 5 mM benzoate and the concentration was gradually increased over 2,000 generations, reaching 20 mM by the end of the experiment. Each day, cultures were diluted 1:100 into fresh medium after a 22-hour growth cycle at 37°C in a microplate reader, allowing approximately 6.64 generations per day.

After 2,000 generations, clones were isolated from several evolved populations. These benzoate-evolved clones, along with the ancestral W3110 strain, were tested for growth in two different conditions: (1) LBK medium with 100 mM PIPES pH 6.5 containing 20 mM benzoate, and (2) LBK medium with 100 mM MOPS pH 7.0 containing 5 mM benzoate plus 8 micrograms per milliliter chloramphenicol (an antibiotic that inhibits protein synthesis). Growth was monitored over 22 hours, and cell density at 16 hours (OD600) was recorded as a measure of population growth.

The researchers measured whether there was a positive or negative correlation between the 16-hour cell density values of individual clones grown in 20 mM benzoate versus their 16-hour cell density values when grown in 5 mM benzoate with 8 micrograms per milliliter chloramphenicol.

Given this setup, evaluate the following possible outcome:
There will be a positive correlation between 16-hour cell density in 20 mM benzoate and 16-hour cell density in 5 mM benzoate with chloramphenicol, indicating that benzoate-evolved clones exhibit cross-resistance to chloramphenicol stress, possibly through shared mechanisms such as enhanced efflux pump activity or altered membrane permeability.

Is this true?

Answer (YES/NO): NO